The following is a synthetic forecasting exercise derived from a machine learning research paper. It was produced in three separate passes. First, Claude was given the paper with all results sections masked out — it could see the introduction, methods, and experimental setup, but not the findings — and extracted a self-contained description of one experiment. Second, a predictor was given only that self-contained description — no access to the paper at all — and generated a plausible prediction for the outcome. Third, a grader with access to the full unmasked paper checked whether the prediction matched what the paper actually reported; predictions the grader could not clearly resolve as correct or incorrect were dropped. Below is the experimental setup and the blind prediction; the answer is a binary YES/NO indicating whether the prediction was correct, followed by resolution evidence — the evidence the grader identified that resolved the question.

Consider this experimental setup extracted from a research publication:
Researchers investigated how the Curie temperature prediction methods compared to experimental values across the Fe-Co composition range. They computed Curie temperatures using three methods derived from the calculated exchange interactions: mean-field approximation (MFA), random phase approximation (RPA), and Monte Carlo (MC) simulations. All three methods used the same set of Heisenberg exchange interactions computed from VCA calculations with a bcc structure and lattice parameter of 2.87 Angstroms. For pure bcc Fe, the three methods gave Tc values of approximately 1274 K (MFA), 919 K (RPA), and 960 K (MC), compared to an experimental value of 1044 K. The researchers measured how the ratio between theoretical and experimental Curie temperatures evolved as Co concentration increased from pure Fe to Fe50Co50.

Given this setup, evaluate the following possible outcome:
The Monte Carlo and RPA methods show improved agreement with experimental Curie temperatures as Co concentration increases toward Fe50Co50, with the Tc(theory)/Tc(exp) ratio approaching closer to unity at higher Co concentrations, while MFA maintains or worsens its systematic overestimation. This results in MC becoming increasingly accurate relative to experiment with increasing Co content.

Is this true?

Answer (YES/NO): NO